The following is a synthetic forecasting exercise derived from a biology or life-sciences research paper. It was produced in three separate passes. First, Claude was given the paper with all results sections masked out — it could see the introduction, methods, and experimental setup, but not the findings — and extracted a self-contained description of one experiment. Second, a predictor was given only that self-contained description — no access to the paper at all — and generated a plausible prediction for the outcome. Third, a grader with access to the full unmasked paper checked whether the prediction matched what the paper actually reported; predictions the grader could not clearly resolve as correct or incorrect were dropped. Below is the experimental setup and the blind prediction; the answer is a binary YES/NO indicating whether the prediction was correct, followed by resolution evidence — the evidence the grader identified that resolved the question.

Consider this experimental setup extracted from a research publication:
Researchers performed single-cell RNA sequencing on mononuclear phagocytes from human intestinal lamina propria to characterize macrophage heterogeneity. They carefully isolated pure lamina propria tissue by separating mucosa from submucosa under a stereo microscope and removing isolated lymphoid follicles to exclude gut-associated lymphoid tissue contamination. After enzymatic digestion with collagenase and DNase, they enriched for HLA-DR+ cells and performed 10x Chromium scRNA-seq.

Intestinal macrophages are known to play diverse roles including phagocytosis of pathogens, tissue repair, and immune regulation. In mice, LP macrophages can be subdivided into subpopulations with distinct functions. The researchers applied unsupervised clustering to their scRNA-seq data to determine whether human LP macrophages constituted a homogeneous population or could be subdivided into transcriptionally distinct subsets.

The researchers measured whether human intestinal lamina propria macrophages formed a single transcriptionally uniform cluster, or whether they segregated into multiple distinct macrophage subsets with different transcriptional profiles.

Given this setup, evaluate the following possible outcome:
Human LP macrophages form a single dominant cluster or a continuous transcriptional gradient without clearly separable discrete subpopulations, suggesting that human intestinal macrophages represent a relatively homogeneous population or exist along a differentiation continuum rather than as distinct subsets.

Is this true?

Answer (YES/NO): NO